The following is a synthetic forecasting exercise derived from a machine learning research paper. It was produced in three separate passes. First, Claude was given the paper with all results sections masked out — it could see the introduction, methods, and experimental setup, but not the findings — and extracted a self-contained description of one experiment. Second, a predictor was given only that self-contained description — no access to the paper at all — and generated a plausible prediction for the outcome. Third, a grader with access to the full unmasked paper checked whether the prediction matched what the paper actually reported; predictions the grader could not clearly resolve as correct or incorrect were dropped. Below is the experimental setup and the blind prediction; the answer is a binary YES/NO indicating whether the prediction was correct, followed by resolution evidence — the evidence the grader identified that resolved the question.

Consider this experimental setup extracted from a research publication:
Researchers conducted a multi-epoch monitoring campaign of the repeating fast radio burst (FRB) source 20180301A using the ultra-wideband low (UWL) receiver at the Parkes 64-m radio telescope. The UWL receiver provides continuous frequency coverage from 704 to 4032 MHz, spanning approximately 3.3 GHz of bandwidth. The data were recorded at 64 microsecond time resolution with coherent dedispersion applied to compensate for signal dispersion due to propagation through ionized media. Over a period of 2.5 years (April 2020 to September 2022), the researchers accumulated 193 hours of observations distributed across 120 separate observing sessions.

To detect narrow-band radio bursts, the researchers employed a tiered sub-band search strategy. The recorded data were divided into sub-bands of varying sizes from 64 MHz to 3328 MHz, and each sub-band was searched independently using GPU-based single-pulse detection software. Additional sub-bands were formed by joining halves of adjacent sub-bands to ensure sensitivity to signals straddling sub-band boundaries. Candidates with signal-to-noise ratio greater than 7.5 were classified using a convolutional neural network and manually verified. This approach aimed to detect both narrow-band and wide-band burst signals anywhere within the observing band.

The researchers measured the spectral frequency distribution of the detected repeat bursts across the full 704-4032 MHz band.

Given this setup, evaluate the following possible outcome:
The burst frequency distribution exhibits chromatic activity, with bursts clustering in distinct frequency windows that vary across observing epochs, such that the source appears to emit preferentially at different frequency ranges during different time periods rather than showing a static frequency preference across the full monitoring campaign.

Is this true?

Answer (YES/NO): NO